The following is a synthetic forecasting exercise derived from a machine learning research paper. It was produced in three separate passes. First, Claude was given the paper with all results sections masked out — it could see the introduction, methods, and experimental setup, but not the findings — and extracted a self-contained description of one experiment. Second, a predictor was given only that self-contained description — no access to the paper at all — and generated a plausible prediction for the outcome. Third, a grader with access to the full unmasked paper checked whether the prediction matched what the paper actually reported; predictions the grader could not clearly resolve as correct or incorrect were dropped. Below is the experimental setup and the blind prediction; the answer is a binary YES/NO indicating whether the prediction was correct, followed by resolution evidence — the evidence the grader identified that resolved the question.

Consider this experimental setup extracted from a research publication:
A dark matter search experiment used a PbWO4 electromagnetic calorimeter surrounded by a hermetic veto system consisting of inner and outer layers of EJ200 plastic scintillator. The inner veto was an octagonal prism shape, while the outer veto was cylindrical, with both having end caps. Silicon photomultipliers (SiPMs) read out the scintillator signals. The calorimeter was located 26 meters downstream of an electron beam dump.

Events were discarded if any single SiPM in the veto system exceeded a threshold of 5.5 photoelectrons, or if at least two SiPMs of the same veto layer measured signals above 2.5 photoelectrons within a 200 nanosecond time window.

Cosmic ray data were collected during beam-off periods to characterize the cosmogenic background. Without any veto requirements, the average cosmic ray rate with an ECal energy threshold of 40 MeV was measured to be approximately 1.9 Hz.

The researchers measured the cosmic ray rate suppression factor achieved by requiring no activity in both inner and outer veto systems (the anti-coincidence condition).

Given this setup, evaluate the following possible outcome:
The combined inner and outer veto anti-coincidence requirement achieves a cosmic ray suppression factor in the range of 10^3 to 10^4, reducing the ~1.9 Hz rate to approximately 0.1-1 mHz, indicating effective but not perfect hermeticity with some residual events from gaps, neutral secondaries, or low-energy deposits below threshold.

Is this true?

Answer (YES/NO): YES